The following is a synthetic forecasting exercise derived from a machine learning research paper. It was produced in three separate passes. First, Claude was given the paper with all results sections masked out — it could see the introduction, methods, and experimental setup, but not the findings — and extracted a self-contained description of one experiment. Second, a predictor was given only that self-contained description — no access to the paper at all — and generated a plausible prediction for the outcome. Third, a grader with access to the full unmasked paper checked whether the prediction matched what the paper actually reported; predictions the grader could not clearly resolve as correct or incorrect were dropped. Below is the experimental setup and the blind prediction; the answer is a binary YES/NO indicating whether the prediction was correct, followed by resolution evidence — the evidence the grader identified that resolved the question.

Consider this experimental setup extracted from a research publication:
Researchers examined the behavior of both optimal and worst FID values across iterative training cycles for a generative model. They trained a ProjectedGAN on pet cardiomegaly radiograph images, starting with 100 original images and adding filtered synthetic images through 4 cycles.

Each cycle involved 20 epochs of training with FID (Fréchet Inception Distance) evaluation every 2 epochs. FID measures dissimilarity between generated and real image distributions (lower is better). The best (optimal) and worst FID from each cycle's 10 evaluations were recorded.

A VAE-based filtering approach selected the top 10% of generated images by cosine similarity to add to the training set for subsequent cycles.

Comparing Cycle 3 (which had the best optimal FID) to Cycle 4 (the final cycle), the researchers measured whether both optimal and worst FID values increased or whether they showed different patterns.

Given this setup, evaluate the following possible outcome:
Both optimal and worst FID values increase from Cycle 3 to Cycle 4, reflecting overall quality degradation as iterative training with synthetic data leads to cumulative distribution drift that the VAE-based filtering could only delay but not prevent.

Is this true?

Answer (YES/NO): YES